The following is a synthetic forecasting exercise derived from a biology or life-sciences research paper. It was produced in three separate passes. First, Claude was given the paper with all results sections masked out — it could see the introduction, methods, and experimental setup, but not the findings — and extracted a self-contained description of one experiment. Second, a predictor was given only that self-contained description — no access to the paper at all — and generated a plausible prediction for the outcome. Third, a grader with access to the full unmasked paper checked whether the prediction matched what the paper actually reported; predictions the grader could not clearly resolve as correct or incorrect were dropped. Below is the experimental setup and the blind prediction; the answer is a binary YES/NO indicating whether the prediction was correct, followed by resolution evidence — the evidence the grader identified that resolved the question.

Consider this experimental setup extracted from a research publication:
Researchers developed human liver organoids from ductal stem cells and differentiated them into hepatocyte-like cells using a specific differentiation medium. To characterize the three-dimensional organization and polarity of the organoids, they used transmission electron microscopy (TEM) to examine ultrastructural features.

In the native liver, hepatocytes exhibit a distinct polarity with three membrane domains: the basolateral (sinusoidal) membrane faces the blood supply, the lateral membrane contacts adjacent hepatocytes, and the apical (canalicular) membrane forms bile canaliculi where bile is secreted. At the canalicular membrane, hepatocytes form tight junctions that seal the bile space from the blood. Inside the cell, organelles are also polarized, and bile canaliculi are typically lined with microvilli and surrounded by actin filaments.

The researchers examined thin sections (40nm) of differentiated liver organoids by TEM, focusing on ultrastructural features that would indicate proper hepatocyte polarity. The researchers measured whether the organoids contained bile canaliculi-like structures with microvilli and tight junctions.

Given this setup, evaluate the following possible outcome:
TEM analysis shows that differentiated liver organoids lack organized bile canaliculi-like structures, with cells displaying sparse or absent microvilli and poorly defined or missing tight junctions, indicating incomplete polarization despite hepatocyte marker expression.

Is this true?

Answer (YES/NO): NO